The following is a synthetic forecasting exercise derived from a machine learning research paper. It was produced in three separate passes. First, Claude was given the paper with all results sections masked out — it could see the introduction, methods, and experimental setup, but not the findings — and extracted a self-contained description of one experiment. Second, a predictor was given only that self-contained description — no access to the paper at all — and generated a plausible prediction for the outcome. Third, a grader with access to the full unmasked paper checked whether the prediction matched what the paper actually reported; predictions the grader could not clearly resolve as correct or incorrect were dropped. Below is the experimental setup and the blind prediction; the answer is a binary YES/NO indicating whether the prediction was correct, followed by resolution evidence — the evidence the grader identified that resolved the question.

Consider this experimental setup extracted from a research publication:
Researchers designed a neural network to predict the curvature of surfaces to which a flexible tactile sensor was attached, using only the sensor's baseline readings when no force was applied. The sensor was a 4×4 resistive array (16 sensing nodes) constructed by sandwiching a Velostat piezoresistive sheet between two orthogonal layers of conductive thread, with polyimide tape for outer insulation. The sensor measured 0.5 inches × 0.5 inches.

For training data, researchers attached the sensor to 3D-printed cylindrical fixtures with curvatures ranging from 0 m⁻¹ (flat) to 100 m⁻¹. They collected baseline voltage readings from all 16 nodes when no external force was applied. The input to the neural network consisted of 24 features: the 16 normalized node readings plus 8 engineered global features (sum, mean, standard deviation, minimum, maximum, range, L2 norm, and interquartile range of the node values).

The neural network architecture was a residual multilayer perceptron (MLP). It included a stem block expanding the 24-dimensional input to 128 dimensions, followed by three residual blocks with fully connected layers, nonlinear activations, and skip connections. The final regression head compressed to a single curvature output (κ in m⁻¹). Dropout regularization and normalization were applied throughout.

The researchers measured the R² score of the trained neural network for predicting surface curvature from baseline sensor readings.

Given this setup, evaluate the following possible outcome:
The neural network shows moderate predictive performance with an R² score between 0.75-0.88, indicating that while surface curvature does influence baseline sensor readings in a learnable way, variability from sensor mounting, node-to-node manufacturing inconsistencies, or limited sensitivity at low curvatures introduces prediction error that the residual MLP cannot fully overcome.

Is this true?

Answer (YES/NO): NO